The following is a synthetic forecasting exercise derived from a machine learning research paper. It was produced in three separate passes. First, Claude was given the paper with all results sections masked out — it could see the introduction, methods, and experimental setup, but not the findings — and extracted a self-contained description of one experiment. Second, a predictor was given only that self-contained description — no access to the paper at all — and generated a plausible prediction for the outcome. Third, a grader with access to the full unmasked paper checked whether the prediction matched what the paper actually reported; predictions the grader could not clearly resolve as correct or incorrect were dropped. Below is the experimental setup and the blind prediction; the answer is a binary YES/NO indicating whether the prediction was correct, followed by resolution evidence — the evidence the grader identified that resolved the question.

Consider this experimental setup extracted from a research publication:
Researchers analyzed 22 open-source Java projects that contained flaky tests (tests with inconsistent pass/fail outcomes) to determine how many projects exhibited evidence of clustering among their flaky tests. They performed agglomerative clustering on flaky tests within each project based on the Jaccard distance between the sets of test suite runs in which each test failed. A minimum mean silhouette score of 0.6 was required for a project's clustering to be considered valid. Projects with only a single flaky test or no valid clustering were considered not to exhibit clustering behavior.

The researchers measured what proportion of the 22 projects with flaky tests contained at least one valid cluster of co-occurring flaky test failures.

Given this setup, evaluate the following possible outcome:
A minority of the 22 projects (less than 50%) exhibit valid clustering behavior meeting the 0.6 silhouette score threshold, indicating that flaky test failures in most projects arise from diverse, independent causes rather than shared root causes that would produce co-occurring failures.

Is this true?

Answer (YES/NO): NO